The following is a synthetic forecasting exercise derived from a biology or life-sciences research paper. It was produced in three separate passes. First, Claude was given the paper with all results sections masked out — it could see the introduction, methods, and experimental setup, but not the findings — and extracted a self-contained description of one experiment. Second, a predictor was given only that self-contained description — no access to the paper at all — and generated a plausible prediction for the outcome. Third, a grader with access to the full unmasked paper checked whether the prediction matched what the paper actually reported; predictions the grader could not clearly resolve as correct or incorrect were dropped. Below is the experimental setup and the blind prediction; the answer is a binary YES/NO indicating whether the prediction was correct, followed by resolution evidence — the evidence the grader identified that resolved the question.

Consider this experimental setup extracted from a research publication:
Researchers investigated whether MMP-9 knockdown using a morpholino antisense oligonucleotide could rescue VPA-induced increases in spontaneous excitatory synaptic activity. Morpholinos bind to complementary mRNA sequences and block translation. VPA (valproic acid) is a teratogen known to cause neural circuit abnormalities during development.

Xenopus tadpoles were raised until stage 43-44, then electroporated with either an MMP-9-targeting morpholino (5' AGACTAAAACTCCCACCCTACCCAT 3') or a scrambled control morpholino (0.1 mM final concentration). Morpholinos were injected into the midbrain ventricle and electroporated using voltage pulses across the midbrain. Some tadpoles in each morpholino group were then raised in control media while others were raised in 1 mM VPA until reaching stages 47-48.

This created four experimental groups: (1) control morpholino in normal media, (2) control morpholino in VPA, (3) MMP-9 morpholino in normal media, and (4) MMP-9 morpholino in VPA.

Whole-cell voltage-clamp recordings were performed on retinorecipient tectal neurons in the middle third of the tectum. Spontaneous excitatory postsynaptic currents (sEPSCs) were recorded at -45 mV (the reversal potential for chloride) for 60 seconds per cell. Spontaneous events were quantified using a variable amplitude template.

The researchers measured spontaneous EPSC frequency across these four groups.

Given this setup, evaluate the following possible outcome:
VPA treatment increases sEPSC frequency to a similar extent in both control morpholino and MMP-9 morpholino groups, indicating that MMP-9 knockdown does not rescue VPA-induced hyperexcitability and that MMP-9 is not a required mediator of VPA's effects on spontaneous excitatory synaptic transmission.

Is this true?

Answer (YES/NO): NO